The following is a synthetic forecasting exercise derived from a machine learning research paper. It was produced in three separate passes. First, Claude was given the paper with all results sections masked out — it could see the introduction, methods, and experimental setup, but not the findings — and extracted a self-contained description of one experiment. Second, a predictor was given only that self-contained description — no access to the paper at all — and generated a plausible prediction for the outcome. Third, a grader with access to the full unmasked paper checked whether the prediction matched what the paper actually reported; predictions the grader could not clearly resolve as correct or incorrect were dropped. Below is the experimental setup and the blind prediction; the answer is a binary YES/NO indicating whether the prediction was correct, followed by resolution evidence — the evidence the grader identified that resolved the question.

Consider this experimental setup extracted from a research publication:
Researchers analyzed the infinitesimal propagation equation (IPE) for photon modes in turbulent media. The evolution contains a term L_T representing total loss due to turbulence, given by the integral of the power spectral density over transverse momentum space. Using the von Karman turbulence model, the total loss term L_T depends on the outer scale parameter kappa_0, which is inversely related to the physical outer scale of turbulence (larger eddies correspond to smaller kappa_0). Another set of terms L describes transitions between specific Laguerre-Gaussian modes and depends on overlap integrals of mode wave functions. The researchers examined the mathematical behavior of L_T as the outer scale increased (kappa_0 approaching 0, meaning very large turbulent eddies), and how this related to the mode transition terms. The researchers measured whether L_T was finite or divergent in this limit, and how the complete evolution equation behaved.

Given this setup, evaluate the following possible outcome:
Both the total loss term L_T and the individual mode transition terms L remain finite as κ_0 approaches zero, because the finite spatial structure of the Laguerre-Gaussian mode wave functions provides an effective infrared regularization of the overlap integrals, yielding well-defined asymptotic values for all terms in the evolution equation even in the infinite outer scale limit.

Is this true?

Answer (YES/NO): NO